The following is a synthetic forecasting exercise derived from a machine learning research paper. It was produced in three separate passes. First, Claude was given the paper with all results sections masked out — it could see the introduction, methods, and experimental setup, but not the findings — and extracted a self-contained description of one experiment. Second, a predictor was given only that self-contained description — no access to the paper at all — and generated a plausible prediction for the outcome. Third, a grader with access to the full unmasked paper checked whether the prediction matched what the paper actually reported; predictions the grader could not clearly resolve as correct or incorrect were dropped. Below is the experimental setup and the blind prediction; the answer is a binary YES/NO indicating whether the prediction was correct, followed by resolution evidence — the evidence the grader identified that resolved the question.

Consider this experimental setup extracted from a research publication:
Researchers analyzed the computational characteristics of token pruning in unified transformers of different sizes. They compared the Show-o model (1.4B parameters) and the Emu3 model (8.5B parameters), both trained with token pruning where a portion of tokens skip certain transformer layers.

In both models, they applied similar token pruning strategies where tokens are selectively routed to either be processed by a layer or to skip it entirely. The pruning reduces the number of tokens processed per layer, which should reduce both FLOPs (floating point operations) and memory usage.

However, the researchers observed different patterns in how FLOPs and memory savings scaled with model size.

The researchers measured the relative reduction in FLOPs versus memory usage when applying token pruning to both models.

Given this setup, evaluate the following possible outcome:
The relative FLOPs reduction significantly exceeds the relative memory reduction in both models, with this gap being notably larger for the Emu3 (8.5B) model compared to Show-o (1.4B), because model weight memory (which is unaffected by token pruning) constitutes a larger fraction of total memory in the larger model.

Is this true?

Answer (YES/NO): NO